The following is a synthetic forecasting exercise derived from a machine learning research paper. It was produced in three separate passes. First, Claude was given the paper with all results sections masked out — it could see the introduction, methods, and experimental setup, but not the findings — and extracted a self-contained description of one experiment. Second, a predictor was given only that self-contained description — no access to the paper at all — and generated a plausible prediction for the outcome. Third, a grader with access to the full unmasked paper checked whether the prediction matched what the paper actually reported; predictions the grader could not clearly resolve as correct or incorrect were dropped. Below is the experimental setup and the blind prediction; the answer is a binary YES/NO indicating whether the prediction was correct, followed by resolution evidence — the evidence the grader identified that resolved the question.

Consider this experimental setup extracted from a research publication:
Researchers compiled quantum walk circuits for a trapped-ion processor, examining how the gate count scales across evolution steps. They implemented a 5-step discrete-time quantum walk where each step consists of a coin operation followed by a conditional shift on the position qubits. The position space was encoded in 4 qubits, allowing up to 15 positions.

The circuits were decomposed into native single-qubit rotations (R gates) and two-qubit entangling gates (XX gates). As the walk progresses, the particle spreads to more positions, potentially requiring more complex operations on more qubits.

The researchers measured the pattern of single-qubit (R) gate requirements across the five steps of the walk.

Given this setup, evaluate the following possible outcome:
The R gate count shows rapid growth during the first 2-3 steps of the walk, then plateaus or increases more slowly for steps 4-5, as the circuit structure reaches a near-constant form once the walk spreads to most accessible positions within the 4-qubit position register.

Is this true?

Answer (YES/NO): NO